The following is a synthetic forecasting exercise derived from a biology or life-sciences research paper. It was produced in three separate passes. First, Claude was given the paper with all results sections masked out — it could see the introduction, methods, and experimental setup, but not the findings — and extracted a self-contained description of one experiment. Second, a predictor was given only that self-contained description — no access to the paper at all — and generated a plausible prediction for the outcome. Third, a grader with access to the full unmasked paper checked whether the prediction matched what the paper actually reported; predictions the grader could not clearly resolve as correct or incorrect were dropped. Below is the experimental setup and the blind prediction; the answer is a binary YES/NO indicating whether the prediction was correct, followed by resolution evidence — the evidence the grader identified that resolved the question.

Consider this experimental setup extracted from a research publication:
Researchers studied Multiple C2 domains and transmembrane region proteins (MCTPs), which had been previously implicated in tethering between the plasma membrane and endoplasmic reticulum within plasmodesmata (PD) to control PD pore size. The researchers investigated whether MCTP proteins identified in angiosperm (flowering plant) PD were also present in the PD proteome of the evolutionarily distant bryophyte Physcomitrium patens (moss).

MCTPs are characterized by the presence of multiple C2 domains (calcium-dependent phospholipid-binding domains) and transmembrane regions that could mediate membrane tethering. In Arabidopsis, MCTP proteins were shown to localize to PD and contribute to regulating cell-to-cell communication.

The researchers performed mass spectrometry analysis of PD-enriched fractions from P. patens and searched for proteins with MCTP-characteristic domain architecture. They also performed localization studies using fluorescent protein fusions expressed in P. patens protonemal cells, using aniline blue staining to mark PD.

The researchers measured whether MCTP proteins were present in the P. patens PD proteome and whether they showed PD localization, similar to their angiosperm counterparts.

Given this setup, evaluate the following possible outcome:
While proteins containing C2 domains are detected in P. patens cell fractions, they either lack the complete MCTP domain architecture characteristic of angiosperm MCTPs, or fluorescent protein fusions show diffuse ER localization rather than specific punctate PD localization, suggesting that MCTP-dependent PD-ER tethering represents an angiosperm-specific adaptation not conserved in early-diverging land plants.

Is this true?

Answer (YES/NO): NO